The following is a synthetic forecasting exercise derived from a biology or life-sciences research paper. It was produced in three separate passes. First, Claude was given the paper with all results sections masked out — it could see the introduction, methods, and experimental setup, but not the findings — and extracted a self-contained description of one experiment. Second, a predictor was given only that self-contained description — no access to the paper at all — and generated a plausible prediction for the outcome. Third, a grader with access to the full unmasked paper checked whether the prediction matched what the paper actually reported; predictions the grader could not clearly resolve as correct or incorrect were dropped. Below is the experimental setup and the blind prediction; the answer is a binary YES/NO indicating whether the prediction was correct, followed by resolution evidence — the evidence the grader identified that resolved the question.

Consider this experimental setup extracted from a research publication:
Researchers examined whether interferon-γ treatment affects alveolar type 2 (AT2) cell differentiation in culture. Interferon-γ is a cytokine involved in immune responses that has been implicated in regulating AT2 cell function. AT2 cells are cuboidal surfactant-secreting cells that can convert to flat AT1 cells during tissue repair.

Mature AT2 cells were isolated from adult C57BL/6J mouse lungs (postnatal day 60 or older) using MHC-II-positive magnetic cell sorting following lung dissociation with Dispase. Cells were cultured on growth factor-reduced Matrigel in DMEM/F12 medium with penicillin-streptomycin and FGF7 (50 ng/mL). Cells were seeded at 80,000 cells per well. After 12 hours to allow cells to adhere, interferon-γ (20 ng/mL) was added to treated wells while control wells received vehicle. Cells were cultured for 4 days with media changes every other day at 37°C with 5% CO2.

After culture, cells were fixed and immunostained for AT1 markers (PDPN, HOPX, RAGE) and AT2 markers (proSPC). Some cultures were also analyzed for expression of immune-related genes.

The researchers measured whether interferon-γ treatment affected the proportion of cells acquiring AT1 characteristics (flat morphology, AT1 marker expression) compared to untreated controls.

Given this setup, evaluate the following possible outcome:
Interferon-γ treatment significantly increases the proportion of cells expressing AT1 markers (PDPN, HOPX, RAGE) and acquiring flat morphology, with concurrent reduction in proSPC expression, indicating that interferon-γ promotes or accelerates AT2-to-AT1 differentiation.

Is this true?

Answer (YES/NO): NO